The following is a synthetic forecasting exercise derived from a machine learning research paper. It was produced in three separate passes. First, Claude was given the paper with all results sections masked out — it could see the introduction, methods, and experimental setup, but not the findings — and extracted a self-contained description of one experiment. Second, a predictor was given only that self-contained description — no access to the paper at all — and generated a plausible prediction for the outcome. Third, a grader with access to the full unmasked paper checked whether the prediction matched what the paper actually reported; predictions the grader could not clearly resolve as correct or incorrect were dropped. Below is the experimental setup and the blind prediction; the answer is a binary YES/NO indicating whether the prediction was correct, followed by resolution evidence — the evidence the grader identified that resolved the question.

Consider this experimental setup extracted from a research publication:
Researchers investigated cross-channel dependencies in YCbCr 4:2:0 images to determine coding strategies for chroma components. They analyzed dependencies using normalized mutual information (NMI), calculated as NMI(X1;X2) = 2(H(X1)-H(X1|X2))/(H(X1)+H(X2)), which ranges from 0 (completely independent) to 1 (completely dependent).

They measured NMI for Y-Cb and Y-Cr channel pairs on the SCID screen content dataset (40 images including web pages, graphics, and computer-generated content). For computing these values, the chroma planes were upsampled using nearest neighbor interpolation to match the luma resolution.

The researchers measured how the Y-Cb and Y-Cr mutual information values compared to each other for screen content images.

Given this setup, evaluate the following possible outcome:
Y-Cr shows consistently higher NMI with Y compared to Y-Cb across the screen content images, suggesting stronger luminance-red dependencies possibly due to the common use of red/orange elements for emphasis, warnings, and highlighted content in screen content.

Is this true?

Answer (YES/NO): NO